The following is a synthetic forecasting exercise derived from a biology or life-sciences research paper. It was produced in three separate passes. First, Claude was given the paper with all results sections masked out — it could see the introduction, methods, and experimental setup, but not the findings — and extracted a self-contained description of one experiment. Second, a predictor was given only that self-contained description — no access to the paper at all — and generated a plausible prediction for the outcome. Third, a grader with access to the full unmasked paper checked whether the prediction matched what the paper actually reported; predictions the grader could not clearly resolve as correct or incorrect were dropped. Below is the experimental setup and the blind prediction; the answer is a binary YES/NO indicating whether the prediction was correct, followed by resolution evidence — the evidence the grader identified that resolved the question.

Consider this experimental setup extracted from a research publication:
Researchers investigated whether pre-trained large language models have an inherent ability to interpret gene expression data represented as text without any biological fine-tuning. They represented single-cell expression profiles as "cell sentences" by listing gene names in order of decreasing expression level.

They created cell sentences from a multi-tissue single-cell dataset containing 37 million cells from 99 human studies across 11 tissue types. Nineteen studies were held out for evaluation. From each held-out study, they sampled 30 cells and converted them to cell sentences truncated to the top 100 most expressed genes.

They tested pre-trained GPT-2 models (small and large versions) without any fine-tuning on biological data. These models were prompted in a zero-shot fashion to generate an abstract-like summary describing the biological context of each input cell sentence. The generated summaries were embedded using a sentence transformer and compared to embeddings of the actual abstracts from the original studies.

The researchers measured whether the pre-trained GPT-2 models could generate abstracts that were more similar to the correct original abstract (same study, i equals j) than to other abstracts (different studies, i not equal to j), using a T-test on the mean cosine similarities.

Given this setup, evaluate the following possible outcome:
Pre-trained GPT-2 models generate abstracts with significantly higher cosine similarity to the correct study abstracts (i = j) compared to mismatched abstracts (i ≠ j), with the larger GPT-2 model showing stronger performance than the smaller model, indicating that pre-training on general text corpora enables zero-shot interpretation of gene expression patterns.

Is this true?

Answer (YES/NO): NO